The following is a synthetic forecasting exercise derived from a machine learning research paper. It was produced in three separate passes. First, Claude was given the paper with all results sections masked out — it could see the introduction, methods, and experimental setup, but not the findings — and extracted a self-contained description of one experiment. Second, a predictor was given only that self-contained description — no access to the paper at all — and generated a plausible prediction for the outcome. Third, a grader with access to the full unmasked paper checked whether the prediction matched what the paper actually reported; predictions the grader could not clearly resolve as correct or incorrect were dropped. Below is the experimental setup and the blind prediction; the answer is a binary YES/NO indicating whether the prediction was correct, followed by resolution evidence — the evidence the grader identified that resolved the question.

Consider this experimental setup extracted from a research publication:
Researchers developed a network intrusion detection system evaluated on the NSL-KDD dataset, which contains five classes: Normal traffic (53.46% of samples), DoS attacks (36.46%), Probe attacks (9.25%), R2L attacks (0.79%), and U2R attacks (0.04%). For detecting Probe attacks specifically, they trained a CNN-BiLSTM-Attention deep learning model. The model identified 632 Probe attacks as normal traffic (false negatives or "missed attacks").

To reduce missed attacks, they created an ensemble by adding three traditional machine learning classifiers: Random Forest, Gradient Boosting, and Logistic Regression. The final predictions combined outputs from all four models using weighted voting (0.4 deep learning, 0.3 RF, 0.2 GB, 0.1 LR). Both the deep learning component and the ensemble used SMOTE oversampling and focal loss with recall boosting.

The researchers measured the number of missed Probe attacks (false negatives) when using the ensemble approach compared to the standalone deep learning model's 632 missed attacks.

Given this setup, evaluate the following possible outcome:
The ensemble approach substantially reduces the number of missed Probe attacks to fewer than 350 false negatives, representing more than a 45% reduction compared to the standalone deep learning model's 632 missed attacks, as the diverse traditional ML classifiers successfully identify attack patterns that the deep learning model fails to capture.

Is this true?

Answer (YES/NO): YES